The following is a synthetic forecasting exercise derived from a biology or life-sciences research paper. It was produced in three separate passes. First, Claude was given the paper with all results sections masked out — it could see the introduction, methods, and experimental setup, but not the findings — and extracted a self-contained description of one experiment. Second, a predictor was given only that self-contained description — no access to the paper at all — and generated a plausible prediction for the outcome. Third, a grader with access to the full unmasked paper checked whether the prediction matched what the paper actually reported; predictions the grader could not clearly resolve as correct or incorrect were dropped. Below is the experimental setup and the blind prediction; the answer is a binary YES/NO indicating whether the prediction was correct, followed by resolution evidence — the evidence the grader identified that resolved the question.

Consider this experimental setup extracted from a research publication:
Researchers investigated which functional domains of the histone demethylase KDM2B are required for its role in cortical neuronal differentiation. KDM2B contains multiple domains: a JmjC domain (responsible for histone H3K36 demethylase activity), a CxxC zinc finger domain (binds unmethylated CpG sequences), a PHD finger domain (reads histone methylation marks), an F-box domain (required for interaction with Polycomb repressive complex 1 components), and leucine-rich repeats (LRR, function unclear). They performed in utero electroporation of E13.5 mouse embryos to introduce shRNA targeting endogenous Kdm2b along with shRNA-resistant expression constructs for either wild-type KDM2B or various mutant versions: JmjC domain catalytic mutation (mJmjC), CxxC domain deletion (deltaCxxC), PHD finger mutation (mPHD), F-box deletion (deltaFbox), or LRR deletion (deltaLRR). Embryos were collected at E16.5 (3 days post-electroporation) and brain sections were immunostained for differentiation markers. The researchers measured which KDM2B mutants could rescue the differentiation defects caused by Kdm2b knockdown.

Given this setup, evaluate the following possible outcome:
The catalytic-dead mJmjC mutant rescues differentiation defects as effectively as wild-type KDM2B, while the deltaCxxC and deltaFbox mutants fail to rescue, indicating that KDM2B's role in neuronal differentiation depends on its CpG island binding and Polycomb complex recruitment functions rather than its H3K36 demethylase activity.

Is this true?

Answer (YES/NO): NO